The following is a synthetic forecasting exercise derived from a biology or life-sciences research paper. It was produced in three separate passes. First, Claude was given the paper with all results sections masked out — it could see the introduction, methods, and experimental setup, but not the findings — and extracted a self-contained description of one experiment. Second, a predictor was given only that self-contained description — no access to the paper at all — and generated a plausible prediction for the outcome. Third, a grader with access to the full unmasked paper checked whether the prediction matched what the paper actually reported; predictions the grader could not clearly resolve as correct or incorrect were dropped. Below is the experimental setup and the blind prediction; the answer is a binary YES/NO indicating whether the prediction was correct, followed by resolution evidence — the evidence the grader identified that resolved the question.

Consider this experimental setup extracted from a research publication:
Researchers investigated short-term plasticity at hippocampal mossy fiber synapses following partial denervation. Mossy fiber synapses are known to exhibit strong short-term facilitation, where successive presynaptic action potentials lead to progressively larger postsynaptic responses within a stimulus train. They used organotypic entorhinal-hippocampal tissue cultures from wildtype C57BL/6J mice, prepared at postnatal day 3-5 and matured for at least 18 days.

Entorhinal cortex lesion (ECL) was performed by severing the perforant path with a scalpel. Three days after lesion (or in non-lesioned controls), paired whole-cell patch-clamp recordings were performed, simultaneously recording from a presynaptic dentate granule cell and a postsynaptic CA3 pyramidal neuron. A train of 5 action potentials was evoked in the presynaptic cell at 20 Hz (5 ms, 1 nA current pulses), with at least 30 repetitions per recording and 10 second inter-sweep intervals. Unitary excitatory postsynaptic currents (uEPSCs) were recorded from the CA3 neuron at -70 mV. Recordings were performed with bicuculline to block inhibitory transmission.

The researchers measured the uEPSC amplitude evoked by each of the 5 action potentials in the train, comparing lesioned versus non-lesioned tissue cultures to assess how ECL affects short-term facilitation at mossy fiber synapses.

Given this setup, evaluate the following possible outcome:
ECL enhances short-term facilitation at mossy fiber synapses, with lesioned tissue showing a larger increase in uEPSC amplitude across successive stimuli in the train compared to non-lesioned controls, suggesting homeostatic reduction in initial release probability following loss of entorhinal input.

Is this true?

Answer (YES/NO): NO